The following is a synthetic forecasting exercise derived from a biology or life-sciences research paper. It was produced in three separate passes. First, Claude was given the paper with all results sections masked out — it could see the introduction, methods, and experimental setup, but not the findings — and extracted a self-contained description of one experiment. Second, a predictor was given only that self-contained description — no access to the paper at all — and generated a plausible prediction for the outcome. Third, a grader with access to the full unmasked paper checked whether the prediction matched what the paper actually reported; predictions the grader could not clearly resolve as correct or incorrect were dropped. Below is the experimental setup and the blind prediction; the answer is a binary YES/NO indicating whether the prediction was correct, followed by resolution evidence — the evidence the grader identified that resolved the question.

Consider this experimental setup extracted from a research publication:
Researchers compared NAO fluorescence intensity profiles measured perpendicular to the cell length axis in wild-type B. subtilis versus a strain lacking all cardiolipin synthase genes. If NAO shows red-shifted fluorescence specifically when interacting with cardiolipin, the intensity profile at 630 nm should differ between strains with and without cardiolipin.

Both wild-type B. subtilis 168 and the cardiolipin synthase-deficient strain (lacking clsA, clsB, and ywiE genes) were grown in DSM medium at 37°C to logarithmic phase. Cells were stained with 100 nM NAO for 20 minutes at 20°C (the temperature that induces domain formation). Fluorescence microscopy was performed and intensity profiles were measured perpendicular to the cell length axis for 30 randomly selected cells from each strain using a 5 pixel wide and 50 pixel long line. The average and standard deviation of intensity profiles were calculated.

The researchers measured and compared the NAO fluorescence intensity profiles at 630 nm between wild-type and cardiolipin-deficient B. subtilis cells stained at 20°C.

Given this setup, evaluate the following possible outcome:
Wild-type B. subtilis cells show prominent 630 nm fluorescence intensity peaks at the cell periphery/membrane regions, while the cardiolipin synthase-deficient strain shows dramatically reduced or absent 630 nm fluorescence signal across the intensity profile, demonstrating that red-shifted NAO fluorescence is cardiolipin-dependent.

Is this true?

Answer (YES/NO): NO